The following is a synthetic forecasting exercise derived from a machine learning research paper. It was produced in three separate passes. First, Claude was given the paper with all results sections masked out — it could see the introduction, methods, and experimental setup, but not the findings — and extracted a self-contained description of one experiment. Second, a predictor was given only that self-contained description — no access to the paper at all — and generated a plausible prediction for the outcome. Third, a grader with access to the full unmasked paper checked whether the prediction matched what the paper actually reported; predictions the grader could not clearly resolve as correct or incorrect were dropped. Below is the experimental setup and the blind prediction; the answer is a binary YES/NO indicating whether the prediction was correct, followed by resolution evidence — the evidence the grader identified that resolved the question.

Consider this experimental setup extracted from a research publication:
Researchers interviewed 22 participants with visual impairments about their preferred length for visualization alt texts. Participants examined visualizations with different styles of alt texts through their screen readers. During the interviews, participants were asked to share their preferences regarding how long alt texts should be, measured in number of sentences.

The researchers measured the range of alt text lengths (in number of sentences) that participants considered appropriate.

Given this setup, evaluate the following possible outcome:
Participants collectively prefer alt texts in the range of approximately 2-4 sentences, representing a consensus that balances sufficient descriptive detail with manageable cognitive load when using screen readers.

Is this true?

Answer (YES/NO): NO